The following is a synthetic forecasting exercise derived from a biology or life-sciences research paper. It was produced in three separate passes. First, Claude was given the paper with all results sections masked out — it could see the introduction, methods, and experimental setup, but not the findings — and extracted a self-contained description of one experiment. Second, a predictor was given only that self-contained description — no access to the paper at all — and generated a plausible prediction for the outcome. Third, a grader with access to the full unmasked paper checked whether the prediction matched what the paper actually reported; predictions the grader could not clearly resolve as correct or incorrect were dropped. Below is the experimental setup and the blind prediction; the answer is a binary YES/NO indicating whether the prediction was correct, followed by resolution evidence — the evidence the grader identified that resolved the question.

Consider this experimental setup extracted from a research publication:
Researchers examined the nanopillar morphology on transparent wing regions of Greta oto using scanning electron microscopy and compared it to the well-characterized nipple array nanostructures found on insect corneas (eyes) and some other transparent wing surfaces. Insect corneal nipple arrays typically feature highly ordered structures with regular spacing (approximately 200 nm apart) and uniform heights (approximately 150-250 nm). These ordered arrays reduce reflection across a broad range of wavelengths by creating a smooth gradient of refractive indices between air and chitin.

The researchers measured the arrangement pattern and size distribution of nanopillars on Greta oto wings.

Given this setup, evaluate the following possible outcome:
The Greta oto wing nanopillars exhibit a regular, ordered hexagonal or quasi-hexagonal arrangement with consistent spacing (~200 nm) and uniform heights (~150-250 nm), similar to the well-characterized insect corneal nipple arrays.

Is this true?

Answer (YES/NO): NO